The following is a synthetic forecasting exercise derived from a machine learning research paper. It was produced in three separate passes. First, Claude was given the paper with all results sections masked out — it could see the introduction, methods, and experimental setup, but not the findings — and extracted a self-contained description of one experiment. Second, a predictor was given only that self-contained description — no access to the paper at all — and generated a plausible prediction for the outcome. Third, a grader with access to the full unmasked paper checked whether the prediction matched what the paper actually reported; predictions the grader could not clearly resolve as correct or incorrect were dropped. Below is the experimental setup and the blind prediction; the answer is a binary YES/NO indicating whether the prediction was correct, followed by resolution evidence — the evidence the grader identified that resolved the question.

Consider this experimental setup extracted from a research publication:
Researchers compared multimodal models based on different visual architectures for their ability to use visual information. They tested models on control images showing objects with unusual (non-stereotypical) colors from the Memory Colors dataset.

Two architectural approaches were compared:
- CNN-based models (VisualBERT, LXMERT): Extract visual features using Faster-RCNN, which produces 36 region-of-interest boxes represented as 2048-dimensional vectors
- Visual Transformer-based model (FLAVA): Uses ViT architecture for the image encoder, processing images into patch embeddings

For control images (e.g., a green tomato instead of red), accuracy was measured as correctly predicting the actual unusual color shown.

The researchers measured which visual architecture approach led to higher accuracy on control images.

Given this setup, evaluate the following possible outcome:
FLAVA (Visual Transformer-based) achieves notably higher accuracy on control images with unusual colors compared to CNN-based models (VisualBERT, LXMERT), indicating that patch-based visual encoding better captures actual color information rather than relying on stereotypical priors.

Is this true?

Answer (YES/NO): YES